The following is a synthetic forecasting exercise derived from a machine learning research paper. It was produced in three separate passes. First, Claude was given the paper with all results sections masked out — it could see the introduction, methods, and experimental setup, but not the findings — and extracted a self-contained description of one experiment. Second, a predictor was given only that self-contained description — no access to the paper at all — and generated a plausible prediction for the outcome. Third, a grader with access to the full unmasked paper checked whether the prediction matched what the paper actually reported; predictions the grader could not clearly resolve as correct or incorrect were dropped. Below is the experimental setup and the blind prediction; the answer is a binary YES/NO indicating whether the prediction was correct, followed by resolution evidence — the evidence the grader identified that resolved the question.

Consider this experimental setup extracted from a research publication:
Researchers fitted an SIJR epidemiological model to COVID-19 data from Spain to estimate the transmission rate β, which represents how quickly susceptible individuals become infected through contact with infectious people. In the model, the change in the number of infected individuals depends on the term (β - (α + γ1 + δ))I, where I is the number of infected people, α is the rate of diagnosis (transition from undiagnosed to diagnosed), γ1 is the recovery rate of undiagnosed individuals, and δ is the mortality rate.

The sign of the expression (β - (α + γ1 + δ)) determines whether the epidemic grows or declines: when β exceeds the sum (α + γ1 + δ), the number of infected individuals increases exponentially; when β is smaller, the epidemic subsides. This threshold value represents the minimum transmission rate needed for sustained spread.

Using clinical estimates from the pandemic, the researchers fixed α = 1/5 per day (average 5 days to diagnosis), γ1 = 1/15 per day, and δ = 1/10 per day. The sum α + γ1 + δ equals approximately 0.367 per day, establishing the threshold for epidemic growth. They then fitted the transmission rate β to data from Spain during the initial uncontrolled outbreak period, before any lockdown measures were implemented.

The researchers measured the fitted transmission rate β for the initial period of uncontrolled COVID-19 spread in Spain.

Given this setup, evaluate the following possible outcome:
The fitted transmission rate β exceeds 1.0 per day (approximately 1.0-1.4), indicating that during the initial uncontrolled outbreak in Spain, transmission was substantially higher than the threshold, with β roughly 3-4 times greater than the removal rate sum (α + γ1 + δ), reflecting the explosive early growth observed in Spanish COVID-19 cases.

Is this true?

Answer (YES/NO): NO